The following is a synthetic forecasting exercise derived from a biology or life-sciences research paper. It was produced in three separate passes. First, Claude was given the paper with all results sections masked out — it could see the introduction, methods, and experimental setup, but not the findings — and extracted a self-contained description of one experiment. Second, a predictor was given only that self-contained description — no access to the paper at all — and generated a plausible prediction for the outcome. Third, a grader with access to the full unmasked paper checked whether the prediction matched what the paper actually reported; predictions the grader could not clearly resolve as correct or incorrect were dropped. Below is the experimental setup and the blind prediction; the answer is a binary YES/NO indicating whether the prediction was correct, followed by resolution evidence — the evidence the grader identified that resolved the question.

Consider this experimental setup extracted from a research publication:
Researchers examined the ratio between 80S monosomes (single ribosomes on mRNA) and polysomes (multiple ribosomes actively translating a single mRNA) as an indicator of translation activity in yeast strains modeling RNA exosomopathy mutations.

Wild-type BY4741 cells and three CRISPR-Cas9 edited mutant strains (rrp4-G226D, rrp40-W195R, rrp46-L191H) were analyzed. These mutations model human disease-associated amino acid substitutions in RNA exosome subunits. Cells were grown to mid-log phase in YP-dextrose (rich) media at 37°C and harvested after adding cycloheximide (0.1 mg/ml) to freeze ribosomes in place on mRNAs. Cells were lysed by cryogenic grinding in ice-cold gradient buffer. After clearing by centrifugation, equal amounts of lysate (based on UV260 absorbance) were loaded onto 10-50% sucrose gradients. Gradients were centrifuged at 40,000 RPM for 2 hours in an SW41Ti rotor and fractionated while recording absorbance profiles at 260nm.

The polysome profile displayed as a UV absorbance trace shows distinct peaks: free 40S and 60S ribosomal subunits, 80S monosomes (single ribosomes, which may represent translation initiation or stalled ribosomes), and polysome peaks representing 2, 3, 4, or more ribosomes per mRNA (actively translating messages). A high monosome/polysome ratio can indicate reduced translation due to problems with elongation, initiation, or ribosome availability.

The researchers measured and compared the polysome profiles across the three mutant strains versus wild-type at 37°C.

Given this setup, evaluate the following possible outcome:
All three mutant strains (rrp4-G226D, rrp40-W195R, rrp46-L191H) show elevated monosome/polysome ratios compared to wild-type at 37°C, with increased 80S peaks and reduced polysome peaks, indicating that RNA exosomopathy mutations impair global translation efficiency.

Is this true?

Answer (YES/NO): NO